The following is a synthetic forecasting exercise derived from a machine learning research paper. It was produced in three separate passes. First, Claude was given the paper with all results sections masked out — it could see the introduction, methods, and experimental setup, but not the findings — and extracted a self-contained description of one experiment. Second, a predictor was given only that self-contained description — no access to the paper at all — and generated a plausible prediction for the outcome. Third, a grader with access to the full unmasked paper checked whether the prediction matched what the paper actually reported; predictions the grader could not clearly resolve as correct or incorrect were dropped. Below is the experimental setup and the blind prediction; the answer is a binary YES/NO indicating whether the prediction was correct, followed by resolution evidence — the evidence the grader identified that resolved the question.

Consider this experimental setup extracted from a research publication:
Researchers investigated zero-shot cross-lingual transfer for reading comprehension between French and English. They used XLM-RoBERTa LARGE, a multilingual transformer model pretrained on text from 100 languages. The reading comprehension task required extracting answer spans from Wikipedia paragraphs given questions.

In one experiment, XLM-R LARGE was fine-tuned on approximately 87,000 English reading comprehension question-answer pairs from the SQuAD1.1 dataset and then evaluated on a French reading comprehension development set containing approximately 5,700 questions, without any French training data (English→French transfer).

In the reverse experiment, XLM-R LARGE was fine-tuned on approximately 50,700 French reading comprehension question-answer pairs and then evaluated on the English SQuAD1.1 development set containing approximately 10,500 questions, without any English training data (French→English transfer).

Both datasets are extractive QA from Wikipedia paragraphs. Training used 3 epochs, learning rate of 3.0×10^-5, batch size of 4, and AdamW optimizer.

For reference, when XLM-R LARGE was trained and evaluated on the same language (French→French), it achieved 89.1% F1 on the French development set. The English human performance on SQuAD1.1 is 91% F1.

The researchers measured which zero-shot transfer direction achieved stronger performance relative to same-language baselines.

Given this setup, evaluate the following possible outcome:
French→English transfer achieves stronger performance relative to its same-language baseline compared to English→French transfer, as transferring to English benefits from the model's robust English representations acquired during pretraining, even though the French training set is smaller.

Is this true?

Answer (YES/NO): YES